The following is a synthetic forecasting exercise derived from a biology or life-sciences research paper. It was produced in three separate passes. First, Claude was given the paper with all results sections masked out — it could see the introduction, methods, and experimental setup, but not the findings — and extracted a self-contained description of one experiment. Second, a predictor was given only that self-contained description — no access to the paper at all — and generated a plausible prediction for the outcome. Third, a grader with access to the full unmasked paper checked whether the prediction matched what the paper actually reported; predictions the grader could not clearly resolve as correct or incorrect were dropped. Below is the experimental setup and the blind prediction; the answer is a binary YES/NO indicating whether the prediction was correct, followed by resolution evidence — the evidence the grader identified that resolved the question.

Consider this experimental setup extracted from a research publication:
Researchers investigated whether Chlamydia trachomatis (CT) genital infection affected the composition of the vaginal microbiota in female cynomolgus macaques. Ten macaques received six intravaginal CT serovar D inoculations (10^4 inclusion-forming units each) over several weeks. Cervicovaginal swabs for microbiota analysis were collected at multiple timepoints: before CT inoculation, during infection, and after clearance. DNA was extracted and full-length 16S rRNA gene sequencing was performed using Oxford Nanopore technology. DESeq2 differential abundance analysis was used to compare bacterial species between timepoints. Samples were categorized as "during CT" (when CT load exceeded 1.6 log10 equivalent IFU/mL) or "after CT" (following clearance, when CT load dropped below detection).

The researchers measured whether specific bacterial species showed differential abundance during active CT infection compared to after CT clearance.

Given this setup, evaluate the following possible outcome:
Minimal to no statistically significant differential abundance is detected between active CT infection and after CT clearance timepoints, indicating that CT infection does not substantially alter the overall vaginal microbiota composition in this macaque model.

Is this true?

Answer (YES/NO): NO